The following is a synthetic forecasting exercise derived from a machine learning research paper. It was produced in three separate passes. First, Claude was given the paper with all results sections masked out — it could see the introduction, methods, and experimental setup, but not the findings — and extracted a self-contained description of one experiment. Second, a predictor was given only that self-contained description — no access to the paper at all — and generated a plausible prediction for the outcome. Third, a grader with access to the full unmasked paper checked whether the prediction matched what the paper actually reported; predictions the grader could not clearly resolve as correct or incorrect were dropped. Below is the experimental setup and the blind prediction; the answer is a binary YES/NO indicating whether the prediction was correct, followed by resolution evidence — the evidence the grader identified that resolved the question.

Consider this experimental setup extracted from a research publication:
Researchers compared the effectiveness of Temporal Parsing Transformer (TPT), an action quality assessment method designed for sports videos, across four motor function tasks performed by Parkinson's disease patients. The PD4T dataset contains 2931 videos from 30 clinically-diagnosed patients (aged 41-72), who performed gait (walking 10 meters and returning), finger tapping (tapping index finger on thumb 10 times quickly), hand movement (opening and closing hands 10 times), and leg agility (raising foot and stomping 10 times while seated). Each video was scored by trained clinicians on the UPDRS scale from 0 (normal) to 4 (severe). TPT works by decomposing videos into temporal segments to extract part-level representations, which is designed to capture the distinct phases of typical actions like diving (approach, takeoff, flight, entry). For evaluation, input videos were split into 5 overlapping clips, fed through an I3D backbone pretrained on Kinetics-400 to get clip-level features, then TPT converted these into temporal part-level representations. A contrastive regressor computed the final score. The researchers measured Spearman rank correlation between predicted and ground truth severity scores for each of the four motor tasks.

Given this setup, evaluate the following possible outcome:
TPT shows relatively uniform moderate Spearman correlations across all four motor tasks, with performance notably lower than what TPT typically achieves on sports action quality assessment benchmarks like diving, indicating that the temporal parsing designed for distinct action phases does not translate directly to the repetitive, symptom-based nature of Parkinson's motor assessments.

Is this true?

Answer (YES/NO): NO